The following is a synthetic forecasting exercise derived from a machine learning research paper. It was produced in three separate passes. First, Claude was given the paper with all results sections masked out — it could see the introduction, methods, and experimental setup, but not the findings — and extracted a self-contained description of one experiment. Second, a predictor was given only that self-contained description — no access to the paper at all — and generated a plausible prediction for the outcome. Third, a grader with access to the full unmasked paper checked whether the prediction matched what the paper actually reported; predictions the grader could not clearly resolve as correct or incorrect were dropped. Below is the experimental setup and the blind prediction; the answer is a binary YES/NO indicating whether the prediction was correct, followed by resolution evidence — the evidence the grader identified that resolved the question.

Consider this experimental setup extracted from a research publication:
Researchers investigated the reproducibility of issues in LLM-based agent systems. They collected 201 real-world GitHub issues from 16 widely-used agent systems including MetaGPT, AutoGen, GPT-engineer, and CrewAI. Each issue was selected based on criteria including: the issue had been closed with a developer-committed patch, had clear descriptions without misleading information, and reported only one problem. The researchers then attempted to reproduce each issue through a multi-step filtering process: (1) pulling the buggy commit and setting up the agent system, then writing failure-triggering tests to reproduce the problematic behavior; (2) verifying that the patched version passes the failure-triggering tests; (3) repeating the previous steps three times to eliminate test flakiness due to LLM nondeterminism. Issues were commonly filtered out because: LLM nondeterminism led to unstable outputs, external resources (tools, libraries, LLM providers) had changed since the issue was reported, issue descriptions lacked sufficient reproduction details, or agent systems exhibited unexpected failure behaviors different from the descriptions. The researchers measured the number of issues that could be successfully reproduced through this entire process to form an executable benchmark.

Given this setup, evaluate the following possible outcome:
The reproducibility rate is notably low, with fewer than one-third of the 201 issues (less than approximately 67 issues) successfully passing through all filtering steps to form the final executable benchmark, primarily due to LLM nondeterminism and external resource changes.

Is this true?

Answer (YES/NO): YES